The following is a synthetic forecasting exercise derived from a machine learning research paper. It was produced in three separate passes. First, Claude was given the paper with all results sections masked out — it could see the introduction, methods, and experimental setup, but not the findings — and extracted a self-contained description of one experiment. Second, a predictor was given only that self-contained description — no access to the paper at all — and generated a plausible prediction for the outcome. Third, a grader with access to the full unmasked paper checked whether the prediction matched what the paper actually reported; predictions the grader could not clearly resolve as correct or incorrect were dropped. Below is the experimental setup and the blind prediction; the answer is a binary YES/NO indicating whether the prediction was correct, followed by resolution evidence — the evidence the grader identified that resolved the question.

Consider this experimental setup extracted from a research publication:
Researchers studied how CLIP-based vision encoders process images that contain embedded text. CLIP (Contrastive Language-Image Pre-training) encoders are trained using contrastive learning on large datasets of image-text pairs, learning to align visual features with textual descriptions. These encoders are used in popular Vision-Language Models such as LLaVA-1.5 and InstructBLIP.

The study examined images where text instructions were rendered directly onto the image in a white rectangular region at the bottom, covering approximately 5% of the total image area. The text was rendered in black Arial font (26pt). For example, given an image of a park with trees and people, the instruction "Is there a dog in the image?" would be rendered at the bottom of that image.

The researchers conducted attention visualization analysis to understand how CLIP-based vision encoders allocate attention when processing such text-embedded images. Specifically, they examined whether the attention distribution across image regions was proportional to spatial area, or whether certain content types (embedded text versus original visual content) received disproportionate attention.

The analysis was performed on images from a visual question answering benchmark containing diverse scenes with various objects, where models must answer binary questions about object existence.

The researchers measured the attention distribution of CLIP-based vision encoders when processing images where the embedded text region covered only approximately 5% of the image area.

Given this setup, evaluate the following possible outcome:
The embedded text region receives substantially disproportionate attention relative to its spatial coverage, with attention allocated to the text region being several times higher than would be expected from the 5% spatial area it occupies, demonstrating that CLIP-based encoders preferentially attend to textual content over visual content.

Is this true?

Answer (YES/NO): YES